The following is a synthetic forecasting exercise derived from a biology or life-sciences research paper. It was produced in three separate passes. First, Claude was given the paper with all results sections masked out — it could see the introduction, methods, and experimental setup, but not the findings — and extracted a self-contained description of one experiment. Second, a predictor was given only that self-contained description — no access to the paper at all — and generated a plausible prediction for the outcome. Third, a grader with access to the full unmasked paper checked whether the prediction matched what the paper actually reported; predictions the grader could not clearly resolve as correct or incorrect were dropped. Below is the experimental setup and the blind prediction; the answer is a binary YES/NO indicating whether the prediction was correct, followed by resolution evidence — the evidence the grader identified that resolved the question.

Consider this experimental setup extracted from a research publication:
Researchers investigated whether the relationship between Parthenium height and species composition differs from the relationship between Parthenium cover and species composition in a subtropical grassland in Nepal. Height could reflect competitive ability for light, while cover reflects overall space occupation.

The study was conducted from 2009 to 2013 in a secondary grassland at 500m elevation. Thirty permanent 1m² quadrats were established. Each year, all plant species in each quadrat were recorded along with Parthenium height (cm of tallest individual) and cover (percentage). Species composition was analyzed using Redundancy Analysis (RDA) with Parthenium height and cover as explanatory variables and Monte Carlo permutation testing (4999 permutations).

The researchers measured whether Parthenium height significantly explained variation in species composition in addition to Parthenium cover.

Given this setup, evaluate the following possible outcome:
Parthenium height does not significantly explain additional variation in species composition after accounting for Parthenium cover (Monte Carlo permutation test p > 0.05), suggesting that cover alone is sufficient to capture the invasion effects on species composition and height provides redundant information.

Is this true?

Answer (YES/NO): YES